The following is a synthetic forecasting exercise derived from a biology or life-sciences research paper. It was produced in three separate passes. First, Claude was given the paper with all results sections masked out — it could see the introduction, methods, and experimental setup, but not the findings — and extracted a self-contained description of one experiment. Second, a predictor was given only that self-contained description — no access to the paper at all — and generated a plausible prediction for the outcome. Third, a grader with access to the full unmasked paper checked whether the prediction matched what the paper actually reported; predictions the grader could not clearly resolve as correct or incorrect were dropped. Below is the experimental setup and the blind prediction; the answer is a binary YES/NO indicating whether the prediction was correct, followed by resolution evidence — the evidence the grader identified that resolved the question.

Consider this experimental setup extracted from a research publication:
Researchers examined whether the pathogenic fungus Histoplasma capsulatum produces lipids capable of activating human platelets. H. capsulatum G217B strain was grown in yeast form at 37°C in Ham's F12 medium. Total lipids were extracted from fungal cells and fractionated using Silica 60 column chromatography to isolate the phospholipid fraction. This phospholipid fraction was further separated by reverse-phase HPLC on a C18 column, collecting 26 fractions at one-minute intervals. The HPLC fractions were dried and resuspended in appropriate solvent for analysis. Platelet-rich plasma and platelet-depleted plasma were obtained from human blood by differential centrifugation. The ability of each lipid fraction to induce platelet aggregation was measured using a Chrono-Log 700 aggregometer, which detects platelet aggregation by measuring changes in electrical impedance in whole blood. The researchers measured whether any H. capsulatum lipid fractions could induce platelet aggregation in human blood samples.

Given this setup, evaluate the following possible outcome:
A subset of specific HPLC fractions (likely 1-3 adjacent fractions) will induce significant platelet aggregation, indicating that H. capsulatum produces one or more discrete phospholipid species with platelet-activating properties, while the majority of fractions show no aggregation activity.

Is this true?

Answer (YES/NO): YES